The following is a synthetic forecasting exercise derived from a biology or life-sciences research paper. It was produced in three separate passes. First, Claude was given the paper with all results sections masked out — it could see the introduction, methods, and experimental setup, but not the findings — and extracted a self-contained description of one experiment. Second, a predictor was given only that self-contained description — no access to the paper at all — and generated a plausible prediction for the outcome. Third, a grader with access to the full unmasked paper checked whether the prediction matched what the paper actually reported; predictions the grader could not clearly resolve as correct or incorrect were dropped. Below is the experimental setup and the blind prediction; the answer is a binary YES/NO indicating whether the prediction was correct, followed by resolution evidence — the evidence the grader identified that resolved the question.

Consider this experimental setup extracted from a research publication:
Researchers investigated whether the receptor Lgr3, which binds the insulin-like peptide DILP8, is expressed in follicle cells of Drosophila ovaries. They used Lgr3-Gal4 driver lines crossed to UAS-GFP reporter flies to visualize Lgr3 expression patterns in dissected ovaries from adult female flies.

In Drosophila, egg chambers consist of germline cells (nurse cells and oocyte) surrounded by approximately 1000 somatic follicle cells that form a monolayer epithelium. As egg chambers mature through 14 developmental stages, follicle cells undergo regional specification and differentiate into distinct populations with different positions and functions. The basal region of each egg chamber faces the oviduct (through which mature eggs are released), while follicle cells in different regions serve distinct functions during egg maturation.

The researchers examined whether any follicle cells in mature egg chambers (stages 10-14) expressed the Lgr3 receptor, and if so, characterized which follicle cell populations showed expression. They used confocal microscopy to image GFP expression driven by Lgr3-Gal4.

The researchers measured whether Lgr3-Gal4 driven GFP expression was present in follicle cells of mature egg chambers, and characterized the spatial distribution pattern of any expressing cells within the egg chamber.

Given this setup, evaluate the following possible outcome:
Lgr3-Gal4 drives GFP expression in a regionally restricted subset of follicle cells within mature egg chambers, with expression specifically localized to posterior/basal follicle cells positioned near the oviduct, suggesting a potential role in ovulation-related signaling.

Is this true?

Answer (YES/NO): YES